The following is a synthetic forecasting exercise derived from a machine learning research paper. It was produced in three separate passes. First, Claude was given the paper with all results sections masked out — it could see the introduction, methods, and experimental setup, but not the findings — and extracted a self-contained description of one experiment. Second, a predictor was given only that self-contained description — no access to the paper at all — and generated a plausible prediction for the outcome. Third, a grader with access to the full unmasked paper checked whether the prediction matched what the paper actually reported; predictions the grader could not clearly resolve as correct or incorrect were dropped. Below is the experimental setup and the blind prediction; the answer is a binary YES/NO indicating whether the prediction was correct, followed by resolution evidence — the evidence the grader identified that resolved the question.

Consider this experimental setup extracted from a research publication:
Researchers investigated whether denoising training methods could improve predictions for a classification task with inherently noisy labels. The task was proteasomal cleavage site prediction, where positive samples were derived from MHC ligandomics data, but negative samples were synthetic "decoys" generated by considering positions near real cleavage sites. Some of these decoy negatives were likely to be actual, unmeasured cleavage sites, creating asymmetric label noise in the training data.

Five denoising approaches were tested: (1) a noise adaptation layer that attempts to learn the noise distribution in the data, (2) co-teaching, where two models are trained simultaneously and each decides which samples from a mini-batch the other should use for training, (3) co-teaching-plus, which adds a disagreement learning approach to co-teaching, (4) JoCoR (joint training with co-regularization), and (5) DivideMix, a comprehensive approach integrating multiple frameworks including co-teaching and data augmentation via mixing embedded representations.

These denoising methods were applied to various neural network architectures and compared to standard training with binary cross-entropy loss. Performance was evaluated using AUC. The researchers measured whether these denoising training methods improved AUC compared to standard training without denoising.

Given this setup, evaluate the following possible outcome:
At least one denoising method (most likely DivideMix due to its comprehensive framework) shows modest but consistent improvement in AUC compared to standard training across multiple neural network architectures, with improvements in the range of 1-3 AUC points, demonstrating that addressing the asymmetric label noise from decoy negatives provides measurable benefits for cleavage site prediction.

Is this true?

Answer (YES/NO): NO